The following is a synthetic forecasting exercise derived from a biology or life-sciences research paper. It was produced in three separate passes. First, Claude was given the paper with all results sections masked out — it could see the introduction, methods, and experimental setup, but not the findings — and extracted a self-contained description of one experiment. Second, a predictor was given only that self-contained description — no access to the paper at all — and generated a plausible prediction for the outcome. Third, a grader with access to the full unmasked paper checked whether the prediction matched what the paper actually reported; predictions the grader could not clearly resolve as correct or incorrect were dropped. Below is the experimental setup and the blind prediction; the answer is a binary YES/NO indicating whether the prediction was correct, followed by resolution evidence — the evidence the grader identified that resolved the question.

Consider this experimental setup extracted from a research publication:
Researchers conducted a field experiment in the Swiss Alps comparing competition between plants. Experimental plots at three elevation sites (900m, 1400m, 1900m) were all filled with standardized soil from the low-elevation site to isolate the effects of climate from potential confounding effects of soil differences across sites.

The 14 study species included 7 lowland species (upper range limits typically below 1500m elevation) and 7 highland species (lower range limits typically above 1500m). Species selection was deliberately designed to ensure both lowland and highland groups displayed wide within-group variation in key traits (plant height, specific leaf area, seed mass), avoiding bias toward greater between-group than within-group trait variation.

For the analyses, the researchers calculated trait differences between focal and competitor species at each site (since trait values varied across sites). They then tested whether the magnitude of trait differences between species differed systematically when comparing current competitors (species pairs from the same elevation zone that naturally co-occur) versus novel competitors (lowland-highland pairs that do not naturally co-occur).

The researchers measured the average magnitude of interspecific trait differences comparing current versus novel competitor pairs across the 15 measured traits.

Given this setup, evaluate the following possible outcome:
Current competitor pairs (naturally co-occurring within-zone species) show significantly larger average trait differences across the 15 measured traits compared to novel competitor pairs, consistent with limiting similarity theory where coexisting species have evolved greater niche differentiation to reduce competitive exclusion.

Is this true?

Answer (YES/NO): NO